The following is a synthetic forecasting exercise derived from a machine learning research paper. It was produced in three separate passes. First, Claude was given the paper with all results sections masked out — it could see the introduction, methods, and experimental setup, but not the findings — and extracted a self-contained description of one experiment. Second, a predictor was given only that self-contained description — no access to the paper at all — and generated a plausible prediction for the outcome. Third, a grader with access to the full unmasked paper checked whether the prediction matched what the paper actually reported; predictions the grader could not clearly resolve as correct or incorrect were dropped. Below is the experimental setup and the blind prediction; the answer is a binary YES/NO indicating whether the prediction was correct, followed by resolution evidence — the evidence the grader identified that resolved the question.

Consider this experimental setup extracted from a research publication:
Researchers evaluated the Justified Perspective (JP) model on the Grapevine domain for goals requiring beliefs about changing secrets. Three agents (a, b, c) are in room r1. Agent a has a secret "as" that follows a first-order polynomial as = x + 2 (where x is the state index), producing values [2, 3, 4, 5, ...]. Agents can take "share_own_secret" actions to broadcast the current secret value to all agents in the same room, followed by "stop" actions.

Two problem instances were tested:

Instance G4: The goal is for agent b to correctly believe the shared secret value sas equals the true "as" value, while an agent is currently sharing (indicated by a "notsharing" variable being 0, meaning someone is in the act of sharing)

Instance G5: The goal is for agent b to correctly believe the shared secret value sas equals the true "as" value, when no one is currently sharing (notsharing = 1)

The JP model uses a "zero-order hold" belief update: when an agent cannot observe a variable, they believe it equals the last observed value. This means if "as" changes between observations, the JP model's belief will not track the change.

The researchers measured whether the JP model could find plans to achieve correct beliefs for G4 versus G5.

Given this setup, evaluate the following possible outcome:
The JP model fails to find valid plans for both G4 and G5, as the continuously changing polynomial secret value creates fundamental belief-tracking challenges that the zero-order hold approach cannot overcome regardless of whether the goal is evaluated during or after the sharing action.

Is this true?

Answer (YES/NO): NO